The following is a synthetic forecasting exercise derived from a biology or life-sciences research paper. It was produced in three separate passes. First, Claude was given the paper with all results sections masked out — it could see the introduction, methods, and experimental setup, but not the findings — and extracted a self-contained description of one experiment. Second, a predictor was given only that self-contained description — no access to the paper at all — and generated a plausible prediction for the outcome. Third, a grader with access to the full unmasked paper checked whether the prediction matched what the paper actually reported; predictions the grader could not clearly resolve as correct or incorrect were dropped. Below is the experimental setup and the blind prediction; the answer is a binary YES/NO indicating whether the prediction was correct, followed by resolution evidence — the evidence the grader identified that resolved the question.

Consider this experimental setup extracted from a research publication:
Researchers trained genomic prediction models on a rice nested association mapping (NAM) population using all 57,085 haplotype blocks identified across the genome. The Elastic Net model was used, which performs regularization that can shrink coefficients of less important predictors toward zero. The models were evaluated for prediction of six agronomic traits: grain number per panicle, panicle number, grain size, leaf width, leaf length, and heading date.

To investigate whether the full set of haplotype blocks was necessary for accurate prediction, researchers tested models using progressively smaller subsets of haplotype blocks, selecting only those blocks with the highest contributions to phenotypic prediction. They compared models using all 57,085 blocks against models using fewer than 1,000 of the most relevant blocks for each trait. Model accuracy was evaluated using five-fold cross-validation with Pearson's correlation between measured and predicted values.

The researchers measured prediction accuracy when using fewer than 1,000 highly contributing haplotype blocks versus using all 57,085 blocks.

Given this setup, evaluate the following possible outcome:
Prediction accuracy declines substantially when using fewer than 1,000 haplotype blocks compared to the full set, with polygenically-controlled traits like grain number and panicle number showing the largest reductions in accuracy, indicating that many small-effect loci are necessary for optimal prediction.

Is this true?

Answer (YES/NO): NO